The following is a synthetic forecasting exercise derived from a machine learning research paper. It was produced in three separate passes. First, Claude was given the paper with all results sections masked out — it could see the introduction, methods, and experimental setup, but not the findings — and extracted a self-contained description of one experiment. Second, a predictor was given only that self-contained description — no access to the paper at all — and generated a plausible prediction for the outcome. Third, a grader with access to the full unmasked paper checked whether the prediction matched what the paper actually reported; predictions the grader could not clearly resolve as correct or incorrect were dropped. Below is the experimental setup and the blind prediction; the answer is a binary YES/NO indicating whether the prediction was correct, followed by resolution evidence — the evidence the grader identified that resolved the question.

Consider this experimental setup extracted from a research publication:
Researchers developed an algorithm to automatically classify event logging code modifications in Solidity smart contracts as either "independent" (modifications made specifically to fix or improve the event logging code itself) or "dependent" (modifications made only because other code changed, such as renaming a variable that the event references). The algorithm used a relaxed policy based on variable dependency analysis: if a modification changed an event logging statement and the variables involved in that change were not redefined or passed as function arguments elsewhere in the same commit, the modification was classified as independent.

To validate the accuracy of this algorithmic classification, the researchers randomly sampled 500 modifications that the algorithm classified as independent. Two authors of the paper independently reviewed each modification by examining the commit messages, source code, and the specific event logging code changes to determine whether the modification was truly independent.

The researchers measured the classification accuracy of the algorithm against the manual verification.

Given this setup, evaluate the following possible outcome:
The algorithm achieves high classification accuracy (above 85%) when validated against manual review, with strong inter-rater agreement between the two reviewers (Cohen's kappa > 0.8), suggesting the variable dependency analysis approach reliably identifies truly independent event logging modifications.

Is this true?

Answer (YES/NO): YES